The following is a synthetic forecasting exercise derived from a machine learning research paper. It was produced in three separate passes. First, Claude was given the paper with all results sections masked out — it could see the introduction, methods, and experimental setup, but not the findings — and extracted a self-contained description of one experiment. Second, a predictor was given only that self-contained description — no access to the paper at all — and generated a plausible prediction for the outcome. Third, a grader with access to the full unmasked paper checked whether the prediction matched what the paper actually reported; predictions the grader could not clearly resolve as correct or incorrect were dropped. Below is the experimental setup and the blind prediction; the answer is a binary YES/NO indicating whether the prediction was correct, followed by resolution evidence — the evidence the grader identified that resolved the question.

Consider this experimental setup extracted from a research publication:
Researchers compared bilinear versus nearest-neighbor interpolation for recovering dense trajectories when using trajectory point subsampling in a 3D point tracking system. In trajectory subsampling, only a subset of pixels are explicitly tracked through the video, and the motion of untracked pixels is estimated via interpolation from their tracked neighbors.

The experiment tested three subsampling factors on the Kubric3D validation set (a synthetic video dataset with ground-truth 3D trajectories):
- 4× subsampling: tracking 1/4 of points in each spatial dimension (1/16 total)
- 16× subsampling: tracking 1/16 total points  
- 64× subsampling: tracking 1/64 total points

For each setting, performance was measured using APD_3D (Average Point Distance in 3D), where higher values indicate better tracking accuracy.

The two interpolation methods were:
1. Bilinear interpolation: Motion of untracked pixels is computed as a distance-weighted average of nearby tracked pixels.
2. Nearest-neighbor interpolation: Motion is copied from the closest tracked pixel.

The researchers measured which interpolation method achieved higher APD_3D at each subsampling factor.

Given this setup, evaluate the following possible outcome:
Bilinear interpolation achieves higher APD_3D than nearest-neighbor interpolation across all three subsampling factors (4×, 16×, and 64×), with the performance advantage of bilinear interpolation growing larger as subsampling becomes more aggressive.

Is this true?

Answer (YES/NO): NO